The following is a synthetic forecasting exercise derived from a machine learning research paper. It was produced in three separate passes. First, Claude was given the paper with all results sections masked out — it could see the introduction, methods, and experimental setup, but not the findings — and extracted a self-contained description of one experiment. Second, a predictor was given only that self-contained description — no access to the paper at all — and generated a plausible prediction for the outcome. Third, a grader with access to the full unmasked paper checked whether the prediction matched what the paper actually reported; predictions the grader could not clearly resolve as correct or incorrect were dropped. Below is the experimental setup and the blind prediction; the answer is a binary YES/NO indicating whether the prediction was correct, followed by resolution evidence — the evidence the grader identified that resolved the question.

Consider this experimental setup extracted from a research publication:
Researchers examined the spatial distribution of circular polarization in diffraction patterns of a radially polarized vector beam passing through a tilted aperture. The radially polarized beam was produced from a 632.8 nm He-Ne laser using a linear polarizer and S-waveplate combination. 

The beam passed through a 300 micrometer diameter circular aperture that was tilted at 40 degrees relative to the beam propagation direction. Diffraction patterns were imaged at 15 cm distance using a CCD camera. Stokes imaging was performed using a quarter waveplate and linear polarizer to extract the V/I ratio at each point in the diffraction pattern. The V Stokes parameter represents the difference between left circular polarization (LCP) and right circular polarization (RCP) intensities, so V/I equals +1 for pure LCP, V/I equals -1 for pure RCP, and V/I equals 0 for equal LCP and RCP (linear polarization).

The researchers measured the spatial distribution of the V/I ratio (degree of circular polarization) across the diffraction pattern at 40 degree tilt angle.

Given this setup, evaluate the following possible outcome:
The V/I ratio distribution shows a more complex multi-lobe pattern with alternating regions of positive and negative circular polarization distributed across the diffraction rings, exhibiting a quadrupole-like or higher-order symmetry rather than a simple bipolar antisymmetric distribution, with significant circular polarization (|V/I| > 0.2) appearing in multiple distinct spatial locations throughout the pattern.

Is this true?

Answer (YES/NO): NO